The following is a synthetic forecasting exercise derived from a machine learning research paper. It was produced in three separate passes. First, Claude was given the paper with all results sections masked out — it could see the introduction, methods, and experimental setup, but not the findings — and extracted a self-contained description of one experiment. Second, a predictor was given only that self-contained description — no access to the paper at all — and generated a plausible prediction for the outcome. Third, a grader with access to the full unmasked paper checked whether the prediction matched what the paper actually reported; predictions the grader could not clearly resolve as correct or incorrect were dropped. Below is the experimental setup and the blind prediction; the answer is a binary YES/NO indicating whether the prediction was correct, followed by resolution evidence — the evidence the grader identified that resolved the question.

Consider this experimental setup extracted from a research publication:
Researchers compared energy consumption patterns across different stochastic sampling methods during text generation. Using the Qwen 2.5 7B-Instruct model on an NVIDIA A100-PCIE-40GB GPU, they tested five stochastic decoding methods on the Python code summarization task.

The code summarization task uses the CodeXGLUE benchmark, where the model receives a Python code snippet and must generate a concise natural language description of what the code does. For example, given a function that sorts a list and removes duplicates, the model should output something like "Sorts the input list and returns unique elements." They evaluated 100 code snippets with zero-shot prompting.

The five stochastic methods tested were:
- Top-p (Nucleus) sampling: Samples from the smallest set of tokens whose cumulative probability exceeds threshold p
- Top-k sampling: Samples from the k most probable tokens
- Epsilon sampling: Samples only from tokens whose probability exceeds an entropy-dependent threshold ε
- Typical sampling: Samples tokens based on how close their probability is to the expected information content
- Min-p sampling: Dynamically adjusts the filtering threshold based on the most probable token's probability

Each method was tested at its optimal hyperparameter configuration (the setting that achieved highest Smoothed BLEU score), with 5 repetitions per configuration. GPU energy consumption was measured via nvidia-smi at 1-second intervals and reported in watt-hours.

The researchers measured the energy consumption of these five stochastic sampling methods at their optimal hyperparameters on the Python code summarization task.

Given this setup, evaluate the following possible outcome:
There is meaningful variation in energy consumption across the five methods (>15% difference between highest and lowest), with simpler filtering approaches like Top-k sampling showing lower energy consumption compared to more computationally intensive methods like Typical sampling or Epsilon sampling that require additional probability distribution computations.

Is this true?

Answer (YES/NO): NO